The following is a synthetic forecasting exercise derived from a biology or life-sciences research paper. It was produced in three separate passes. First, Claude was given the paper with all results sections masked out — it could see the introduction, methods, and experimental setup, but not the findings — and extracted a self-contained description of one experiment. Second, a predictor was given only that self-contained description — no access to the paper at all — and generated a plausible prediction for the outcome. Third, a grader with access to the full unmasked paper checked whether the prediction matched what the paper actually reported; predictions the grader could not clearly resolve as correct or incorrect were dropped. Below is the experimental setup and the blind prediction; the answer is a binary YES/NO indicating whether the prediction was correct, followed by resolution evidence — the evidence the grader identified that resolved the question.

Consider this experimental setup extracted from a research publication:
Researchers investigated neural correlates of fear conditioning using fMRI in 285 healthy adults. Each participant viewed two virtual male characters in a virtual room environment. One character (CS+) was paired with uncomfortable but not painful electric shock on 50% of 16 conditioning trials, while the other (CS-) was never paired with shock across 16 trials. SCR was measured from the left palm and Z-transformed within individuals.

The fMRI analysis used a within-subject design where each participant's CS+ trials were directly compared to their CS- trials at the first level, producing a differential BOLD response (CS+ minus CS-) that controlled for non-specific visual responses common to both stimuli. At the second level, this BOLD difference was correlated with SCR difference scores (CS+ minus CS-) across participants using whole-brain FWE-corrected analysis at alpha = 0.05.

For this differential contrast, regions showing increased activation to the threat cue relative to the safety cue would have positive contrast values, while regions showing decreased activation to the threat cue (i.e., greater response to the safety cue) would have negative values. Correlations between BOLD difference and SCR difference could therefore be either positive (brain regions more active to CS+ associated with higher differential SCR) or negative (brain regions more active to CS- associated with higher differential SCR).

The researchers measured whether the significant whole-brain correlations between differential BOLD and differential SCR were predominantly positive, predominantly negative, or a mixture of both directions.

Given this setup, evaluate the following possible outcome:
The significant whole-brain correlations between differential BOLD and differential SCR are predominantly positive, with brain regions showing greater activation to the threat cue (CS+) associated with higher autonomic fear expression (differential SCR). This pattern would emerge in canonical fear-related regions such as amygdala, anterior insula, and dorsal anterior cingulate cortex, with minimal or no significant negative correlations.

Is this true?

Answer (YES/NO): YES